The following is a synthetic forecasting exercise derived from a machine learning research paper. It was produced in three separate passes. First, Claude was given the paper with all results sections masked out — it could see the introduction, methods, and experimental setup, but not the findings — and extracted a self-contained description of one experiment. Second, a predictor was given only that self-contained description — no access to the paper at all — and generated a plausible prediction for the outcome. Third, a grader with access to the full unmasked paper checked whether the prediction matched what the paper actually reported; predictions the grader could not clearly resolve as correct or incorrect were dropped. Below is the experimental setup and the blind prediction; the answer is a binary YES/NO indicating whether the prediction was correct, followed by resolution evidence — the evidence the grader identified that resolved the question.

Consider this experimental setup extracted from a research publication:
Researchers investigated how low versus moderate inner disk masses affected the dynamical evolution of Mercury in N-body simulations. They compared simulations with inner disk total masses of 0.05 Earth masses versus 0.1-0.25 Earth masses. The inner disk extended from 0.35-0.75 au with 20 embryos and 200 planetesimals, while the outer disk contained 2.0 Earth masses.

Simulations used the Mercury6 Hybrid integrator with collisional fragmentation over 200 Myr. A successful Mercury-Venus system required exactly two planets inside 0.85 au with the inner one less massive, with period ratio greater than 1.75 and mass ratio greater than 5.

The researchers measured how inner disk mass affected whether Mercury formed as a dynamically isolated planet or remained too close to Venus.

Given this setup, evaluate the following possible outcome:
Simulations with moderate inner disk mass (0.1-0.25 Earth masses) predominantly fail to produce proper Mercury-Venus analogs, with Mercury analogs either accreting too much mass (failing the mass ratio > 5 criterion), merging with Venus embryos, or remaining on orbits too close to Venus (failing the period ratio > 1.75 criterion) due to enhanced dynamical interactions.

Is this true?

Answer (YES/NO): NO